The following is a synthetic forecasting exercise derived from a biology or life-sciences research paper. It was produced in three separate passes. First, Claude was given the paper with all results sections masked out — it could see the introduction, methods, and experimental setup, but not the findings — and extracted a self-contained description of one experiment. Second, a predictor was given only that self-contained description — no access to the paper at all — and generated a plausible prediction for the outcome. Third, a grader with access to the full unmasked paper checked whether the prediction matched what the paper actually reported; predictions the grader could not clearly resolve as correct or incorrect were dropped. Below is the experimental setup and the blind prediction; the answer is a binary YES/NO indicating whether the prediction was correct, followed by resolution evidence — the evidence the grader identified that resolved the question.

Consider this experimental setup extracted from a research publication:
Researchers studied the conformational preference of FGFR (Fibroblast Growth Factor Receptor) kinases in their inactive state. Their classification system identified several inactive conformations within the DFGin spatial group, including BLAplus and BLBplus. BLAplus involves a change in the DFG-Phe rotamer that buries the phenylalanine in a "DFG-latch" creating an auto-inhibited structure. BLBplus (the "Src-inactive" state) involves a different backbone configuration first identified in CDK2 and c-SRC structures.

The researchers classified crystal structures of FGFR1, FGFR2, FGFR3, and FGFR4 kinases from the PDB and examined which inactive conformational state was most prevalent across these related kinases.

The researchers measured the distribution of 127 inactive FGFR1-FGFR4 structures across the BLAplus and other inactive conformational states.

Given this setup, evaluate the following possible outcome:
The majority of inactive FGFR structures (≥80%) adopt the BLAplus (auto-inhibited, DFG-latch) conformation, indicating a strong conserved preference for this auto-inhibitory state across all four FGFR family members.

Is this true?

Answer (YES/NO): YES